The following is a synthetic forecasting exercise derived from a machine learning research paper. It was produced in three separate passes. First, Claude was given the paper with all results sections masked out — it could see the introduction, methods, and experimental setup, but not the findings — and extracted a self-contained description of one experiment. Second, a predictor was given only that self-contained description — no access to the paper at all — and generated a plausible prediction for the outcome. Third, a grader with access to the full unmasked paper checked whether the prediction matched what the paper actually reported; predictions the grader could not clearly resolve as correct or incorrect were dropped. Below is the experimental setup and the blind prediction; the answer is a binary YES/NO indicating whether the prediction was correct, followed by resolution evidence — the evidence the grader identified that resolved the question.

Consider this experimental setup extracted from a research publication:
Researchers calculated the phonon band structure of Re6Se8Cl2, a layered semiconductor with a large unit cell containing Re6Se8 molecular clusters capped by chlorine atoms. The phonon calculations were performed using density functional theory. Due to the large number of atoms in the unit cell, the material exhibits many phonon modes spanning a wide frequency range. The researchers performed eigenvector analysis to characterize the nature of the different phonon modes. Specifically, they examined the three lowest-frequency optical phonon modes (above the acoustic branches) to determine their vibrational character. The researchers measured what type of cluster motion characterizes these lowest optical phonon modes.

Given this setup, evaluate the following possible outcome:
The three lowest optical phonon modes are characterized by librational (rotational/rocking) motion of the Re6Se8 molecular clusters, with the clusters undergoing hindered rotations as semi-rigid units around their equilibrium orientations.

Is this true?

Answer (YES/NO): NO